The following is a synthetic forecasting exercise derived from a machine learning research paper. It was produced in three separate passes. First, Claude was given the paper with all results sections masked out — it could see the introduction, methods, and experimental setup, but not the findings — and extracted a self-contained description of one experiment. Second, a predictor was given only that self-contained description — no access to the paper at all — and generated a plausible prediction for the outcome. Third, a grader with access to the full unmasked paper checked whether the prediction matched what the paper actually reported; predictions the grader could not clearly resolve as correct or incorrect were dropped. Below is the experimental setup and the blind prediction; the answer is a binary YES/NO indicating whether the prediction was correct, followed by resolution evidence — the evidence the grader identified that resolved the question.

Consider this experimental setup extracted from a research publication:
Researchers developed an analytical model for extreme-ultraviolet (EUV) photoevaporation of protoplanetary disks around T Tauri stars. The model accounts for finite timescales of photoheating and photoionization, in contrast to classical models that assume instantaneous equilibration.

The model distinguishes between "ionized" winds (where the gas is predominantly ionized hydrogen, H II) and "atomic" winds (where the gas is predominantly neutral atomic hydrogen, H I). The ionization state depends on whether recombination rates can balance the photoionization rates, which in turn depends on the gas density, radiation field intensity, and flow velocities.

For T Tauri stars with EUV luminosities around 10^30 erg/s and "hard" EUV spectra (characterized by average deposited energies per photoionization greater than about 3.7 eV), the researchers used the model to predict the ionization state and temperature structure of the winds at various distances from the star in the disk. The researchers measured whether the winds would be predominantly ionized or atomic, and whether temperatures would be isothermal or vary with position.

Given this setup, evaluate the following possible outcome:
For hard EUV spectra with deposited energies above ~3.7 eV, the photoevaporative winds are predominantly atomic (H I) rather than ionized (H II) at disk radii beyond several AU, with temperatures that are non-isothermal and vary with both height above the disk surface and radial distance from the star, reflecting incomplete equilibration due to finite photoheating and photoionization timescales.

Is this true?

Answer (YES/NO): NO